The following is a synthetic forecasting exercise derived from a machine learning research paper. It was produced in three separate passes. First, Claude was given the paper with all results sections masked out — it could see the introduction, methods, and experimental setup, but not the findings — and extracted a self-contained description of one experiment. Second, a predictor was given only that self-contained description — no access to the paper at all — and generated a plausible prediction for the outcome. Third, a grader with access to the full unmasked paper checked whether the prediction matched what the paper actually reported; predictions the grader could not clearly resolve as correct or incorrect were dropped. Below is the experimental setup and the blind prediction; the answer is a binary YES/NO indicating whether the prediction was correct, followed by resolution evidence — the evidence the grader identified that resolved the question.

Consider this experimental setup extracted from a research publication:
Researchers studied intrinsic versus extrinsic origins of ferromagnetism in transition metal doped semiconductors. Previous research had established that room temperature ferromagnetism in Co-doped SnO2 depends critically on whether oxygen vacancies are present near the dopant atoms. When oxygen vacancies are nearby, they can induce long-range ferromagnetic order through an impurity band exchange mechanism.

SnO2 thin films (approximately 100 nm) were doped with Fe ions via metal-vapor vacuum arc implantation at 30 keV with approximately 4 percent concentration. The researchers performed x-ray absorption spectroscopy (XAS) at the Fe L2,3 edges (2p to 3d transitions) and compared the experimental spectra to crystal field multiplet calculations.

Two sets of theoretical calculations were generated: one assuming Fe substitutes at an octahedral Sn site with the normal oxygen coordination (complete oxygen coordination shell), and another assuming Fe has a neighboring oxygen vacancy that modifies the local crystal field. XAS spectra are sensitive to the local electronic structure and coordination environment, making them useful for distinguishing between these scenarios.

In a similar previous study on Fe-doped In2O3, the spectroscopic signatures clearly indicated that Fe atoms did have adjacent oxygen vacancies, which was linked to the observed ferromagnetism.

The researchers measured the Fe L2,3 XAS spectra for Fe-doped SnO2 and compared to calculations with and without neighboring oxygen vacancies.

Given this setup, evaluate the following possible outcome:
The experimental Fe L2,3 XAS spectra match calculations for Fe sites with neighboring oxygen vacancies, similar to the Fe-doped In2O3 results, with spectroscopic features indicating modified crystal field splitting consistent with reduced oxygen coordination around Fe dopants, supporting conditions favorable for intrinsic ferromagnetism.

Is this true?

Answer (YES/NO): NO